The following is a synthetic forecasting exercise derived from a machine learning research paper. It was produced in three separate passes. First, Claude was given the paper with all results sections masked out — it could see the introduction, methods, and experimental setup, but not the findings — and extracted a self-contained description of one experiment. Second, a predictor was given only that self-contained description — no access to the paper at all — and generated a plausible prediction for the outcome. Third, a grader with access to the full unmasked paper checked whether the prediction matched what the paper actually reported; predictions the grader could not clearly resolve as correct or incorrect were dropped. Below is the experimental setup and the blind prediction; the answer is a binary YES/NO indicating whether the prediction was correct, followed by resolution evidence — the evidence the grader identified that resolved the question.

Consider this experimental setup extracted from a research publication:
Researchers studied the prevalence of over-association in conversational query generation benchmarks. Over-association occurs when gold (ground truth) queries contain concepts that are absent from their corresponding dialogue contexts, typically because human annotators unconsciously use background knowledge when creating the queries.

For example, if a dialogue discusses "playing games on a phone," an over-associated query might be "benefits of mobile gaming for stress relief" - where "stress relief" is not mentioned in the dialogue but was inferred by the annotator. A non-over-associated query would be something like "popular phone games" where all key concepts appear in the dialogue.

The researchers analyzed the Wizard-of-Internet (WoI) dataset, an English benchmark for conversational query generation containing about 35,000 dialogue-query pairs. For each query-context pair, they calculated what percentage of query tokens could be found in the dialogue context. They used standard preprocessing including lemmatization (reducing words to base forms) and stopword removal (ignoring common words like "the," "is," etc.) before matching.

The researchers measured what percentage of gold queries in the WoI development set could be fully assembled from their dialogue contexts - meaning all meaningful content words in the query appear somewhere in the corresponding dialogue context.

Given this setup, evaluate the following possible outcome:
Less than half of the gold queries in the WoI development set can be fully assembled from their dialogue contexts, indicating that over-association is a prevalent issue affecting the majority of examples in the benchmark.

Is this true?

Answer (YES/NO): NO